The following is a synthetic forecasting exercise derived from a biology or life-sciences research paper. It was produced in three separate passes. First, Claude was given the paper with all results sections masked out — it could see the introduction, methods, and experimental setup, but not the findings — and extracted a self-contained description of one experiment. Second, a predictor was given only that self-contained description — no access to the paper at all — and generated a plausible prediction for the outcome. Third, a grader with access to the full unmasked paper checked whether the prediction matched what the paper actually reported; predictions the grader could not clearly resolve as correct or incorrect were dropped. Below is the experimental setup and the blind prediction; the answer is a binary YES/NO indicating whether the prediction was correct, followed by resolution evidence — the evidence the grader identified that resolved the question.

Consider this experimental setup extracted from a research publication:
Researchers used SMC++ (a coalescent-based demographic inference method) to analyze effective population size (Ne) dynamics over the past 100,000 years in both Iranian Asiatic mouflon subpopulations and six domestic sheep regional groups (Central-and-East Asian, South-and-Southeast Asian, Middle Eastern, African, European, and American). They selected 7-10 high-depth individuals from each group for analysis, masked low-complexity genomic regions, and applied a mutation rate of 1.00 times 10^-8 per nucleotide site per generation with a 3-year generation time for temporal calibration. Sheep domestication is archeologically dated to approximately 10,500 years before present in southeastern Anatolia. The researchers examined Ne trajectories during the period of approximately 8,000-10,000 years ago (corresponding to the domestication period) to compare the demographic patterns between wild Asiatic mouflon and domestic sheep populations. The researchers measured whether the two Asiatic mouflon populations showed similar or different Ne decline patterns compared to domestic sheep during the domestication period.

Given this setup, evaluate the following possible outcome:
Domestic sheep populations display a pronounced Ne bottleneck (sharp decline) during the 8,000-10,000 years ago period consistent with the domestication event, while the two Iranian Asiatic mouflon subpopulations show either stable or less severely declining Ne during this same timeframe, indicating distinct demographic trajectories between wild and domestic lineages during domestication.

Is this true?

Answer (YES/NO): YES